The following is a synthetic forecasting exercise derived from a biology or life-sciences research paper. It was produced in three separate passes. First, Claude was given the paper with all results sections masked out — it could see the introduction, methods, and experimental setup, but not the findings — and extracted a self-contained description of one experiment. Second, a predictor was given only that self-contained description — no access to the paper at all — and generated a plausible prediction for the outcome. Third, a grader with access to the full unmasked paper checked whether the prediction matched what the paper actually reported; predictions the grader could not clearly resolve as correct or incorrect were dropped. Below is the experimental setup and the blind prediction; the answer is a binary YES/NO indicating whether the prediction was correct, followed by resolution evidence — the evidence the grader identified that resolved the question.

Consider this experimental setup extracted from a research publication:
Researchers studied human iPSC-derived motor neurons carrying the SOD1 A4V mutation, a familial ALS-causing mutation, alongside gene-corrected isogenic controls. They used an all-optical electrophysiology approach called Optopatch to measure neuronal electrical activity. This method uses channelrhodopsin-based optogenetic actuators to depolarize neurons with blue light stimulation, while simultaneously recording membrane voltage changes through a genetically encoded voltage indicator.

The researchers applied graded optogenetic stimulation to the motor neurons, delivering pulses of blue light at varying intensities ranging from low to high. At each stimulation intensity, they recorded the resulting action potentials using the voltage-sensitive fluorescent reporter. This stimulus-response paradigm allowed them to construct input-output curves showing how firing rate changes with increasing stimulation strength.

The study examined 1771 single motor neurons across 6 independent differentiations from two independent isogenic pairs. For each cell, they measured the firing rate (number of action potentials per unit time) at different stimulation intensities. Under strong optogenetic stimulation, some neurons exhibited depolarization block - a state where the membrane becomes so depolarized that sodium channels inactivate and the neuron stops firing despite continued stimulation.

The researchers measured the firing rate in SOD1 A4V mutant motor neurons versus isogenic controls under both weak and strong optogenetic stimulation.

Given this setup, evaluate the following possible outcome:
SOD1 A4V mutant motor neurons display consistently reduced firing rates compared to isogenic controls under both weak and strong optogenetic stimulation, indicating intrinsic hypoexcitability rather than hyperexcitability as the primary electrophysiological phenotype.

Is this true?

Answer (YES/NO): NO